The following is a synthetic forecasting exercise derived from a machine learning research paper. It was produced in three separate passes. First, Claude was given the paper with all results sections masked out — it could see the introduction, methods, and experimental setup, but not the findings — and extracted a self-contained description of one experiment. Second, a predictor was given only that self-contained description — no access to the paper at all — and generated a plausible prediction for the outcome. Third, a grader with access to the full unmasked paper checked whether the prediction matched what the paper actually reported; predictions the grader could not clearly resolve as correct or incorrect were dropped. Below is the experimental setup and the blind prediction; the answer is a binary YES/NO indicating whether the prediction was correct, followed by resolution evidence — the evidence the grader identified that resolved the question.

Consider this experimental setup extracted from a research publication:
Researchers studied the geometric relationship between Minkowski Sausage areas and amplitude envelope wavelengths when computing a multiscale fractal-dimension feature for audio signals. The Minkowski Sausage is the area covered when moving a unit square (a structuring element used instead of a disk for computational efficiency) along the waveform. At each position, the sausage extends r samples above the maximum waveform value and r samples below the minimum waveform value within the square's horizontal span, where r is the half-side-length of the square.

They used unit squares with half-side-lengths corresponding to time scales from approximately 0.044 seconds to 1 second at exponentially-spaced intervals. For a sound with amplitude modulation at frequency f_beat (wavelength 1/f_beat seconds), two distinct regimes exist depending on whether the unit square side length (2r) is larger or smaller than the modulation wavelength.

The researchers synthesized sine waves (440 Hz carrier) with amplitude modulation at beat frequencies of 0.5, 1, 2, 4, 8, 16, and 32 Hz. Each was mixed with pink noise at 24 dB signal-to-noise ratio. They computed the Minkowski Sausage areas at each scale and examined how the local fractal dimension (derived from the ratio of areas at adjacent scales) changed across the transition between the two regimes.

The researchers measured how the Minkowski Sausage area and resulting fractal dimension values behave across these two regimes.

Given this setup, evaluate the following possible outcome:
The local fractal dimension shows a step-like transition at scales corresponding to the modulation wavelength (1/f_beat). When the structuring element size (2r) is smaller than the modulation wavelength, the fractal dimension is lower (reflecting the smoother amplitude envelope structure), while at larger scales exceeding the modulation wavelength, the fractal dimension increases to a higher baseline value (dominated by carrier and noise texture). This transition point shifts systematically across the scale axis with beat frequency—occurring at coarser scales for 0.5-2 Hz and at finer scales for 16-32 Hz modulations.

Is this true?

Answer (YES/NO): NO